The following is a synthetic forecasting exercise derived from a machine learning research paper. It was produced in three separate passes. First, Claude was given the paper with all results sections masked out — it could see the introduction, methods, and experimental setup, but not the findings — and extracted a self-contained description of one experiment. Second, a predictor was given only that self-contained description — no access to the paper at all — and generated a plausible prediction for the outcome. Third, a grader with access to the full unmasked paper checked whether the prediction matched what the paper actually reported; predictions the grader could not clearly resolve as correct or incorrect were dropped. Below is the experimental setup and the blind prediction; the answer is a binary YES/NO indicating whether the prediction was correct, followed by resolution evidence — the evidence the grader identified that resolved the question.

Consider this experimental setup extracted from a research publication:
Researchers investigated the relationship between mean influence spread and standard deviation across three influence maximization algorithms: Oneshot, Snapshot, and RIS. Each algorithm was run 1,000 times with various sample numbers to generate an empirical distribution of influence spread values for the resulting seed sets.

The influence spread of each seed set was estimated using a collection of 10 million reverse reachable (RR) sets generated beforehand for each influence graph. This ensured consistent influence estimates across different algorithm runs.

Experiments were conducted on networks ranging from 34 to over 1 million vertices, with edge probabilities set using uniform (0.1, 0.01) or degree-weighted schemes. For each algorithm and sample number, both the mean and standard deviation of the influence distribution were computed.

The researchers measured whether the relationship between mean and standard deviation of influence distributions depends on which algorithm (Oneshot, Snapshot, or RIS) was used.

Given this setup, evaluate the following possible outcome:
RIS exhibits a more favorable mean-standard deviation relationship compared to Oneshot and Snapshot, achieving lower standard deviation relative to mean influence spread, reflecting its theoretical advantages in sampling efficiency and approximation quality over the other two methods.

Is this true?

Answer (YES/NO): NO